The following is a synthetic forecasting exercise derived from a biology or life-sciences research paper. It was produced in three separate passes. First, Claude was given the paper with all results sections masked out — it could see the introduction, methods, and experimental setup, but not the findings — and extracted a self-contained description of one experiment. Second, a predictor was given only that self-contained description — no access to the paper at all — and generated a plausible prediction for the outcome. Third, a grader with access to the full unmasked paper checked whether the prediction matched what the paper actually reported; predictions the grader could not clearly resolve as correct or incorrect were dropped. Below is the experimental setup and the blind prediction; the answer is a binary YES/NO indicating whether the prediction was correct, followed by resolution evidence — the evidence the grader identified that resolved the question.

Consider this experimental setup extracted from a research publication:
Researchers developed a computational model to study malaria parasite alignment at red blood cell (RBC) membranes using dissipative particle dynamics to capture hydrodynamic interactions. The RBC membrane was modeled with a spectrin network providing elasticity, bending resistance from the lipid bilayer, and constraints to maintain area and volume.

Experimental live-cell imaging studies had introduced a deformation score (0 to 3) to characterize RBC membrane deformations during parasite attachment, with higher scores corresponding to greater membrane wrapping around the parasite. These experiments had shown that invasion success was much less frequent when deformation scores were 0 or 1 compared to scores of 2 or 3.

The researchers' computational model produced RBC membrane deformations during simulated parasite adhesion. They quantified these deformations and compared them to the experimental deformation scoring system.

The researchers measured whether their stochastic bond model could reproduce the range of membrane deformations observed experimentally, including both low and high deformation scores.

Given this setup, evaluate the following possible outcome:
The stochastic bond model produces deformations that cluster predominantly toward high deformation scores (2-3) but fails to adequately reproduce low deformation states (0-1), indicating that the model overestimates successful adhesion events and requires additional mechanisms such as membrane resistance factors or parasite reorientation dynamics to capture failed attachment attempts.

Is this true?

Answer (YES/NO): NO